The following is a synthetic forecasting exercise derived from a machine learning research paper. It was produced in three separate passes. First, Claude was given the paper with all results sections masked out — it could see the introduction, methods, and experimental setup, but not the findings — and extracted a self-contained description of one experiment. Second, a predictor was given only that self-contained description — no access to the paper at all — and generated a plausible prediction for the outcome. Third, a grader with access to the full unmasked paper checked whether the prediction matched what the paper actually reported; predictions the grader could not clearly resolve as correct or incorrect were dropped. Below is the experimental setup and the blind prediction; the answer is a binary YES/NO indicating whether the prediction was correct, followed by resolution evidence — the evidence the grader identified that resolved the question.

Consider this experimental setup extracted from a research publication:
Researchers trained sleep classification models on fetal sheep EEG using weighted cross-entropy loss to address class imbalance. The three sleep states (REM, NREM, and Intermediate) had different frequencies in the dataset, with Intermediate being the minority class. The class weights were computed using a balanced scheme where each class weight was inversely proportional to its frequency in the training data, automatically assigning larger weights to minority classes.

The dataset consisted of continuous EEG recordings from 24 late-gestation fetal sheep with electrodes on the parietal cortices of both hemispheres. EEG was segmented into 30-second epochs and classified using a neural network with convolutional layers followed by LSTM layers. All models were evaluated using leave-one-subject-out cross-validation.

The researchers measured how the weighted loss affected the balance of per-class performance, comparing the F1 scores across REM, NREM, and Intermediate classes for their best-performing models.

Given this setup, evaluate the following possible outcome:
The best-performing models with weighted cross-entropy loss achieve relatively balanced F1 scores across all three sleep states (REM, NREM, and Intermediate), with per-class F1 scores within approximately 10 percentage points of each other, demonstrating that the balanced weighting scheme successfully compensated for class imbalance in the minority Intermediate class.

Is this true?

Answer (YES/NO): NO